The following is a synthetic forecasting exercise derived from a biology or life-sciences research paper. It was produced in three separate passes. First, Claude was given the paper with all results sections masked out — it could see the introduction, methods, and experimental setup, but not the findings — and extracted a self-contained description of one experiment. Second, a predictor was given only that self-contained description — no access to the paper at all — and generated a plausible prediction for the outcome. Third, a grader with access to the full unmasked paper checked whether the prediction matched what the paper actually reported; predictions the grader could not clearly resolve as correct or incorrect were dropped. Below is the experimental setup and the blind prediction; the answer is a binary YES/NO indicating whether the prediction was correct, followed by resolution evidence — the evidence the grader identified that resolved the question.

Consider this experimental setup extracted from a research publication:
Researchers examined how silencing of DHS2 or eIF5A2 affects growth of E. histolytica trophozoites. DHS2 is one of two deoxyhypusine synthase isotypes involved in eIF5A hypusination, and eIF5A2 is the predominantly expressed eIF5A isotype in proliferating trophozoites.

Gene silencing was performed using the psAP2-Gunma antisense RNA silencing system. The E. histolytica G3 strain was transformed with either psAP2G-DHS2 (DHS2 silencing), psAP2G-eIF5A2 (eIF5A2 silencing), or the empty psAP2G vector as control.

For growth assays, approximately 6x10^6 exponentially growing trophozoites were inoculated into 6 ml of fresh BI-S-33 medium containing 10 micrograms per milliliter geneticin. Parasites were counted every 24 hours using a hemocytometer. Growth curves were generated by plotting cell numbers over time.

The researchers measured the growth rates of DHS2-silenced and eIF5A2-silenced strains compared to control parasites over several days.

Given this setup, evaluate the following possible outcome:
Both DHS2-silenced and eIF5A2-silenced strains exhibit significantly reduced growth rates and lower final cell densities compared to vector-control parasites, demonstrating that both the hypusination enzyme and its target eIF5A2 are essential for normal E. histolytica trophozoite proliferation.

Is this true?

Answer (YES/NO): YES